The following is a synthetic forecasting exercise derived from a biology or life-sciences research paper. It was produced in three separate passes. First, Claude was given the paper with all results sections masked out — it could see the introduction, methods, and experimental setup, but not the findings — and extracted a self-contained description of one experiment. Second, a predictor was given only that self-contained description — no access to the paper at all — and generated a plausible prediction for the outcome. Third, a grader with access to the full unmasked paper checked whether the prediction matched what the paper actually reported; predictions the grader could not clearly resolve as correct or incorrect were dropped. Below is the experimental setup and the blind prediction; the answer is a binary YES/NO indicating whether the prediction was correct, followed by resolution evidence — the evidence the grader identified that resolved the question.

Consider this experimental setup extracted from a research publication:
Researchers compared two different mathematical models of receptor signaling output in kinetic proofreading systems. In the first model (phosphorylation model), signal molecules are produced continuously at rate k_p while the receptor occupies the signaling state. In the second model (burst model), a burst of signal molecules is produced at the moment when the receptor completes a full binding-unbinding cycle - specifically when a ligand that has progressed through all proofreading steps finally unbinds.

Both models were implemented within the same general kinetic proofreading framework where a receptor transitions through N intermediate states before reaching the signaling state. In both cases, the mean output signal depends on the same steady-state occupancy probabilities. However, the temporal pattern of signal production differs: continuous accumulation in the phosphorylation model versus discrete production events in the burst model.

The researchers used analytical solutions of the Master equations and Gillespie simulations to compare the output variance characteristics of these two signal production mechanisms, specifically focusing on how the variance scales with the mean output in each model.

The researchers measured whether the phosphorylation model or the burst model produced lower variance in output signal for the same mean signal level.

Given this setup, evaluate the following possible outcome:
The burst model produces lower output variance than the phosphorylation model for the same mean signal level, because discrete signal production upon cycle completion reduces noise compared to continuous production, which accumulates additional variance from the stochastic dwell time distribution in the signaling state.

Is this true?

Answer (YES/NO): YES